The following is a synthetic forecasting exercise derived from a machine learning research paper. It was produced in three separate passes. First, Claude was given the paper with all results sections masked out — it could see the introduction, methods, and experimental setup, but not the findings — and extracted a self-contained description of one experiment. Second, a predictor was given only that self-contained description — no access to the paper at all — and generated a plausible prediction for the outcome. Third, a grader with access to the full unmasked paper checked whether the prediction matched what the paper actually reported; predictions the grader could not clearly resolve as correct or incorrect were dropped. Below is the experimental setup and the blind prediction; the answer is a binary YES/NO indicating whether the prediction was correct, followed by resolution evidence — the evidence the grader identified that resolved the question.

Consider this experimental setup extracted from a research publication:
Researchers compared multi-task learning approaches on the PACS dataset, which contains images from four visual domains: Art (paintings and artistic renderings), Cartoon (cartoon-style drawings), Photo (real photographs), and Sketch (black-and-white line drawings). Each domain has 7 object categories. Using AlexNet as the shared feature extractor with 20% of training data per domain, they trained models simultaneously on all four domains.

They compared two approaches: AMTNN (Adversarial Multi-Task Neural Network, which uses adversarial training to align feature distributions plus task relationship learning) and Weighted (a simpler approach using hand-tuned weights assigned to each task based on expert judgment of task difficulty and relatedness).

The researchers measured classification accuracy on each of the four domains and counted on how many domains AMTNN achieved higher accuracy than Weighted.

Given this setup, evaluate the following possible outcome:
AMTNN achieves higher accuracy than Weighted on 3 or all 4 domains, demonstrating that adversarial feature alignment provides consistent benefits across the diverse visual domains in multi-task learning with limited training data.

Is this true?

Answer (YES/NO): YES